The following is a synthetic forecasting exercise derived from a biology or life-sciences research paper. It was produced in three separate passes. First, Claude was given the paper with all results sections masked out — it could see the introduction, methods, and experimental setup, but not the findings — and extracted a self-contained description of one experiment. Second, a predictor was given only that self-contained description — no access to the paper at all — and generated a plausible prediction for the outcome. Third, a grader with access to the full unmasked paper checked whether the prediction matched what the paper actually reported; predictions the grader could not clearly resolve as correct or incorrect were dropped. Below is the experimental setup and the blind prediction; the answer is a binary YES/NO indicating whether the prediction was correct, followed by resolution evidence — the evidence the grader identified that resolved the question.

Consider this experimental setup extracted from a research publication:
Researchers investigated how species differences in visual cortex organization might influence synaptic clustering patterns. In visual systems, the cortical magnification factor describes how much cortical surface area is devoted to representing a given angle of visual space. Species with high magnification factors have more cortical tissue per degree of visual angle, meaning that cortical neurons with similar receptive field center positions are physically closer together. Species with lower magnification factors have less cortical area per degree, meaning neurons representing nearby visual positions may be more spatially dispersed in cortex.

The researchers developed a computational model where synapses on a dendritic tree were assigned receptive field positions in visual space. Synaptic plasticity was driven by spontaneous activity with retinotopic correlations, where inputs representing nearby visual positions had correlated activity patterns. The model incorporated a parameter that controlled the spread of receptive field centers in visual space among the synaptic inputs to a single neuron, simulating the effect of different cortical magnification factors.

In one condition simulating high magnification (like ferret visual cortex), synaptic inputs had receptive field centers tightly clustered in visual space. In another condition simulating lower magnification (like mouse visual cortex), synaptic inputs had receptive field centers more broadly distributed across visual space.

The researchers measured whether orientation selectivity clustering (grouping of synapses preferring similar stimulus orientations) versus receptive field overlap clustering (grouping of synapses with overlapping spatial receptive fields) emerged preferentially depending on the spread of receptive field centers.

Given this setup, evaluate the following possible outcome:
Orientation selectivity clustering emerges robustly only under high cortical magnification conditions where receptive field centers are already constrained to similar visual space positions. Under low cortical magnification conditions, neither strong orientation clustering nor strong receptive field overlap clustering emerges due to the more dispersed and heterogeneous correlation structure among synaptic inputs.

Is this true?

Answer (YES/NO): NO